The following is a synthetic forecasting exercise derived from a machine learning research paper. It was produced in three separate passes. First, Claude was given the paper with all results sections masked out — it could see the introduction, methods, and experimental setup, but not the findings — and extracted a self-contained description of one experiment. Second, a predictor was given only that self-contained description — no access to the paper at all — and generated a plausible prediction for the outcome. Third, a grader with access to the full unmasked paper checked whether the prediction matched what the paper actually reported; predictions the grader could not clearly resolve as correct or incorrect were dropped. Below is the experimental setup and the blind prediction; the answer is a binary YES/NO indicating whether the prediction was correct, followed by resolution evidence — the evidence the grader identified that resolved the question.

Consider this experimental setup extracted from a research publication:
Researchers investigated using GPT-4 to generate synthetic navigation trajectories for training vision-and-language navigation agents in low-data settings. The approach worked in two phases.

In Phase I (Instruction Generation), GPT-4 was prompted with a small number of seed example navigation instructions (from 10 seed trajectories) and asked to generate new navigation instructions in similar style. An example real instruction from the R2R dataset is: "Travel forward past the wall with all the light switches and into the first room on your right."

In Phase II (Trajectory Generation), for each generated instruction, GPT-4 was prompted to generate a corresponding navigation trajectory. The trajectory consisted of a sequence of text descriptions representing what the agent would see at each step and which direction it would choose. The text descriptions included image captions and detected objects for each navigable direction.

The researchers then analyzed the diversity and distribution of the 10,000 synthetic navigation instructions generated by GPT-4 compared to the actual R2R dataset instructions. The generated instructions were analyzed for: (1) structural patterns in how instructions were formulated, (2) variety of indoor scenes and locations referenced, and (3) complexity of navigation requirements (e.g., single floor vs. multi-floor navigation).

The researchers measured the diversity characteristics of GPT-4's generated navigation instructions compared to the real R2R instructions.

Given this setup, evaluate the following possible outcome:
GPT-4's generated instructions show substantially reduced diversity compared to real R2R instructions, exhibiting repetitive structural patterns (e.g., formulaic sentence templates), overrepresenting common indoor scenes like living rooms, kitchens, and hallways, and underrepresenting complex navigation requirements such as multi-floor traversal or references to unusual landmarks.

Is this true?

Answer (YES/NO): YES